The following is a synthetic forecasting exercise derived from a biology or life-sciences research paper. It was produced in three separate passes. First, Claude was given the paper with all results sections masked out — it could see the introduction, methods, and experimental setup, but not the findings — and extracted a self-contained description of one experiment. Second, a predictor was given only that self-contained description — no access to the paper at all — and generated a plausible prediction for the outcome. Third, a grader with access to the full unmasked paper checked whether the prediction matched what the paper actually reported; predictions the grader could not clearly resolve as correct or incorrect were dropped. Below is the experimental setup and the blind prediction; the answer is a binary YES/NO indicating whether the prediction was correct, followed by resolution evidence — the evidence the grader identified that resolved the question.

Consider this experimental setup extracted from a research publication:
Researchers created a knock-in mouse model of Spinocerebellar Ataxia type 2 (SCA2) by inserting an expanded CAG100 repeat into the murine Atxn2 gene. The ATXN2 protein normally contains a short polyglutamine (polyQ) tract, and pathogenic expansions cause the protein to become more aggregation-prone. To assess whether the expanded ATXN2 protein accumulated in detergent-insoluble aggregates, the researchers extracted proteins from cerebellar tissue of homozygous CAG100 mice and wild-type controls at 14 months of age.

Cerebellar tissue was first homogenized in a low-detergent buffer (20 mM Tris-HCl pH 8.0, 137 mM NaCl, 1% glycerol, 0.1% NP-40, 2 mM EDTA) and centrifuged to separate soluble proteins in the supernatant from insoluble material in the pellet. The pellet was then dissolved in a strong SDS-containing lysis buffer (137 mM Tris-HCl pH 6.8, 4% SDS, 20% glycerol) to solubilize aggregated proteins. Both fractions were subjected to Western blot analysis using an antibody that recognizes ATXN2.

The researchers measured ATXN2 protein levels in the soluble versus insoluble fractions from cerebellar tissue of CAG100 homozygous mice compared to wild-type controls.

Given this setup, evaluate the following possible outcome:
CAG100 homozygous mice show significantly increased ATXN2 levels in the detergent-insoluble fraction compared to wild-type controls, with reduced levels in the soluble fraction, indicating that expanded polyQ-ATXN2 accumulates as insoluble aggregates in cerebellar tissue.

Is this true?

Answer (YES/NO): NO